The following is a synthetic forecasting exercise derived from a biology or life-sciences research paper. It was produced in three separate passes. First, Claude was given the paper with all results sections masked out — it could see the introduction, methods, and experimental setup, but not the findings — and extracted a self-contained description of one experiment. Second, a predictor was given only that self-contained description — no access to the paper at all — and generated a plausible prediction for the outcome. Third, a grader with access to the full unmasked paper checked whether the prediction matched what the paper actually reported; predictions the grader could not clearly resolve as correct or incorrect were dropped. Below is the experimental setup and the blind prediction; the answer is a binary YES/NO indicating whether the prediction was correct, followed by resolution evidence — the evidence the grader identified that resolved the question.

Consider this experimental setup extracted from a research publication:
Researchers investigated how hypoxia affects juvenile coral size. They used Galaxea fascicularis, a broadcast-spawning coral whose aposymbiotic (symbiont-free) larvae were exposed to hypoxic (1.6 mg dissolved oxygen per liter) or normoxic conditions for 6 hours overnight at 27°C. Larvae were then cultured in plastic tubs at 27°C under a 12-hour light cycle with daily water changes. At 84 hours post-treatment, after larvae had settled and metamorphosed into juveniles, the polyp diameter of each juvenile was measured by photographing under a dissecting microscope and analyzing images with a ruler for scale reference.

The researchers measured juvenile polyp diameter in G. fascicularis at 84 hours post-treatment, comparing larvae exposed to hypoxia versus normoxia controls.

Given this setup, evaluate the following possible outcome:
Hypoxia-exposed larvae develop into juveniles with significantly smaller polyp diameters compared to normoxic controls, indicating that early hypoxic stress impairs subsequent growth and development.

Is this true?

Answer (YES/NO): YES